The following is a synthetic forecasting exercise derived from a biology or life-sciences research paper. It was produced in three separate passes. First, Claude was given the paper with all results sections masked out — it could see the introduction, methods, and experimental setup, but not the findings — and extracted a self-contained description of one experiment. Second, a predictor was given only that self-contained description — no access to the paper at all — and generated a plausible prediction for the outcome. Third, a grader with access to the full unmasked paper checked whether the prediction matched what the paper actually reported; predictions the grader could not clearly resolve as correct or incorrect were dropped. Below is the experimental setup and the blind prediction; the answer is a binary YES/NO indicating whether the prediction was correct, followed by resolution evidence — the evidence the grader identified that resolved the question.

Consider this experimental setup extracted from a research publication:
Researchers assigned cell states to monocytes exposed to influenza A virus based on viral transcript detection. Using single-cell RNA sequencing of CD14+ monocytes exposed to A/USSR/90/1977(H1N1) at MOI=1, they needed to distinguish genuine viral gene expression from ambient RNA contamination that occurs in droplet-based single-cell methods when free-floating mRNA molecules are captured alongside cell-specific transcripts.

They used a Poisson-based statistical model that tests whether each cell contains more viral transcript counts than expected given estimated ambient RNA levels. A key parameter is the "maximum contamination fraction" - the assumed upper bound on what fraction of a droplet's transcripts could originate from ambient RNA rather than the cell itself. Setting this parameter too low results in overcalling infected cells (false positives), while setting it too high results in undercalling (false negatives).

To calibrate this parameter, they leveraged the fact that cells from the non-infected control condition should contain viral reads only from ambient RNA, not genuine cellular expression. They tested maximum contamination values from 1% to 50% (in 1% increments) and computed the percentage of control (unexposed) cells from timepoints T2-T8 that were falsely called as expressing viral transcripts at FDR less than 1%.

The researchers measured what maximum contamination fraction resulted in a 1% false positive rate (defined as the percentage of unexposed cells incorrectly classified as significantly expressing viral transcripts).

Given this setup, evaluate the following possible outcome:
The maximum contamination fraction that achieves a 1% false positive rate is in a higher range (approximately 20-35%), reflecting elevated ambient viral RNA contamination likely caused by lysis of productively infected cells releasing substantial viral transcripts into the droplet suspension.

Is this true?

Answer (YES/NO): NO